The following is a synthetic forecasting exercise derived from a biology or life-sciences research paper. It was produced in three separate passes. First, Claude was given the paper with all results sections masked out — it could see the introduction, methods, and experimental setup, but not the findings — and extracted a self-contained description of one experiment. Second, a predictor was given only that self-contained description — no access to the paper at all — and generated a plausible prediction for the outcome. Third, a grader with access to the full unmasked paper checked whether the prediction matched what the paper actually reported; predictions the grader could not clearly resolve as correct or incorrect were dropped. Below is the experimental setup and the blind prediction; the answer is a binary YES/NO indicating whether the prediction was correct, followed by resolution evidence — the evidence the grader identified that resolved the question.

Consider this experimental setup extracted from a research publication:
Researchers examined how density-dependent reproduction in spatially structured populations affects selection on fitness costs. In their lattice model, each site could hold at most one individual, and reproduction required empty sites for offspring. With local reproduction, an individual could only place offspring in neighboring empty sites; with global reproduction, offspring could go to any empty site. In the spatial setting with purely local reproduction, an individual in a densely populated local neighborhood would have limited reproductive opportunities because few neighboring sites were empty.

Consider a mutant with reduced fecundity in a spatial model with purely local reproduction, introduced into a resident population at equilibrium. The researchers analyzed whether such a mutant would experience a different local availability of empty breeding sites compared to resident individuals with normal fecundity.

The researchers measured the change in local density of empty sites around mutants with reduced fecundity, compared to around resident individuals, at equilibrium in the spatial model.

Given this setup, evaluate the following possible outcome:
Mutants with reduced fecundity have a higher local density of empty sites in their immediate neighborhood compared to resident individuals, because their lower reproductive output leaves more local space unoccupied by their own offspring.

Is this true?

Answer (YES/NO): YES